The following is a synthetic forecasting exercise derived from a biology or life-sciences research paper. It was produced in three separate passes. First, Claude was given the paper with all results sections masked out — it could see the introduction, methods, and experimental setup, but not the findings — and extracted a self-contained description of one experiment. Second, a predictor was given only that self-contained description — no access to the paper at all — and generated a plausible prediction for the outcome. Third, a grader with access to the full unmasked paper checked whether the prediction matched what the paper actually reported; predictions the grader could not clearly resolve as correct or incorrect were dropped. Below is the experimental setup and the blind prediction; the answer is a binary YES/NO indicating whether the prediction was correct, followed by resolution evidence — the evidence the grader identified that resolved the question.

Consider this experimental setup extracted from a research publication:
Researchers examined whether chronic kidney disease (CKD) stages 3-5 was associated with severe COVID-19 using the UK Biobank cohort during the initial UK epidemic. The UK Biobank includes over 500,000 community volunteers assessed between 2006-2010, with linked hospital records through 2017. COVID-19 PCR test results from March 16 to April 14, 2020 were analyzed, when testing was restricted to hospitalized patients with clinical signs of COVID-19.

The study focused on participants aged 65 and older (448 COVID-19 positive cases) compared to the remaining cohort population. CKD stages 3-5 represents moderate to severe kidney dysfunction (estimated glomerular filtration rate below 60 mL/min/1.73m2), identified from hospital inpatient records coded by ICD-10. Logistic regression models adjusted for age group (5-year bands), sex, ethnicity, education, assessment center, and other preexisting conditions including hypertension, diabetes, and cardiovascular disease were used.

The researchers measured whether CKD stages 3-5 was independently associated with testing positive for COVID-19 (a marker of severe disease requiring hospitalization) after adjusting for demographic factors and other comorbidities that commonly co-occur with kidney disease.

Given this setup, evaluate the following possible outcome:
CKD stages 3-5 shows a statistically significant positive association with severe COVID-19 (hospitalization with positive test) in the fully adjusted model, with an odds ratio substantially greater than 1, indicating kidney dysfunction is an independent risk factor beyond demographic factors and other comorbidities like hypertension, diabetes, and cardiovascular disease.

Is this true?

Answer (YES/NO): YES